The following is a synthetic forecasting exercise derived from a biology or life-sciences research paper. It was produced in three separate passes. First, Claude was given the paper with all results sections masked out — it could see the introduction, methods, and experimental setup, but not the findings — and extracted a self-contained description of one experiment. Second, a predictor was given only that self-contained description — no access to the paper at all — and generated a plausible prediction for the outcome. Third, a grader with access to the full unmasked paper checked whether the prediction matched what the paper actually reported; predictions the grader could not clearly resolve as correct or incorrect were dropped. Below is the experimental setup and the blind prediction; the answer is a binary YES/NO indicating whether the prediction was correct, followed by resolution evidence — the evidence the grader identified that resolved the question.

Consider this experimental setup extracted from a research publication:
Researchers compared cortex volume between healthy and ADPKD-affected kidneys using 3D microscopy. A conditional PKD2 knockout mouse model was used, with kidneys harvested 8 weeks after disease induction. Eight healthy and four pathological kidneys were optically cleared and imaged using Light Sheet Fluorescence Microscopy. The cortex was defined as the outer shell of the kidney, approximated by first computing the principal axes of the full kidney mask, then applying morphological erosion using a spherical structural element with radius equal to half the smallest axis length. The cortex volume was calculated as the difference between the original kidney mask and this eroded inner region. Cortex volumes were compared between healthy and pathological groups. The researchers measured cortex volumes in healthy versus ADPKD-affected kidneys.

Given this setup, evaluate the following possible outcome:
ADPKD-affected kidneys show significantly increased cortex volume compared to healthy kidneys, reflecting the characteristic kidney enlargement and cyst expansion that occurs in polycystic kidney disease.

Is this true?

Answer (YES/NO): YES